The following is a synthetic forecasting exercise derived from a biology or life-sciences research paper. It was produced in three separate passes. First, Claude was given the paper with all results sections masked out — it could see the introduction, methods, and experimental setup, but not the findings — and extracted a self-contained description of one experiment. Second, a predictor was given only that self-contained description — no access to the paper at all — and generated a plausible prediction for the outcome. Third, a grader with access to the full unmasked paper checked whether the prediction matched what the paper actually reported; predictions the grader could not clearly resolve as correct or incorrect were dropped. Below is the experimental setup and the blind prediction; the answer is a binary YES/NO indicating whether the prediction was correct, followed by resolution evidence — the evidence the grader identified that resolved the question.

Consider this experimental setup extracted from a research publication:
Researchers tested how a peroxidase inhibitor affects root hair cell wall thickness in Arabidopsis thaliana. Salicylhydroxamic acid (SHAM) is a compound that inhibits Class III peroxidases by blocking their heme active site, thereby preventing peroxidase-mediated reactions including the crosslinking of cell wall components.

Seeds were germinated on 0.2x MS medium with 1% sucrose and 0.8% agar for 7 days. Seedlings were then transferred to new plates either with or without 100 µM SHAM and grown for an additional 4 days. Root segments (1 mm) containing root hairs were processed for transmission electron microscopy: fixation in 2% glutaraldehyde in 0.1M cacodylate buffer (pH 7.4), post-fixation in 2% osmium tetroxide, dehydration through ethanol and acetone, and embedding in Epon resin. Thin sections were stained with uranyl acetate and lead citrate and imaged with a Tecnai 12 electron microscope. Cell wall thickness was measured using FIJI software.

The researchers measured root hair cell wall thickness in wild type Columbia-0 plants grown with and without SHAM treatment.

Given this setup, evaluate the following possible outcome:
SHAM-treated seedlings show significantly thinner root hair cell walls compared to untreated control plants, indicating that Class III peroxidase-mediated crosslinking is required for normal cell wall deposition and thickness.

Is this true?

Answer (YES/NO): NO